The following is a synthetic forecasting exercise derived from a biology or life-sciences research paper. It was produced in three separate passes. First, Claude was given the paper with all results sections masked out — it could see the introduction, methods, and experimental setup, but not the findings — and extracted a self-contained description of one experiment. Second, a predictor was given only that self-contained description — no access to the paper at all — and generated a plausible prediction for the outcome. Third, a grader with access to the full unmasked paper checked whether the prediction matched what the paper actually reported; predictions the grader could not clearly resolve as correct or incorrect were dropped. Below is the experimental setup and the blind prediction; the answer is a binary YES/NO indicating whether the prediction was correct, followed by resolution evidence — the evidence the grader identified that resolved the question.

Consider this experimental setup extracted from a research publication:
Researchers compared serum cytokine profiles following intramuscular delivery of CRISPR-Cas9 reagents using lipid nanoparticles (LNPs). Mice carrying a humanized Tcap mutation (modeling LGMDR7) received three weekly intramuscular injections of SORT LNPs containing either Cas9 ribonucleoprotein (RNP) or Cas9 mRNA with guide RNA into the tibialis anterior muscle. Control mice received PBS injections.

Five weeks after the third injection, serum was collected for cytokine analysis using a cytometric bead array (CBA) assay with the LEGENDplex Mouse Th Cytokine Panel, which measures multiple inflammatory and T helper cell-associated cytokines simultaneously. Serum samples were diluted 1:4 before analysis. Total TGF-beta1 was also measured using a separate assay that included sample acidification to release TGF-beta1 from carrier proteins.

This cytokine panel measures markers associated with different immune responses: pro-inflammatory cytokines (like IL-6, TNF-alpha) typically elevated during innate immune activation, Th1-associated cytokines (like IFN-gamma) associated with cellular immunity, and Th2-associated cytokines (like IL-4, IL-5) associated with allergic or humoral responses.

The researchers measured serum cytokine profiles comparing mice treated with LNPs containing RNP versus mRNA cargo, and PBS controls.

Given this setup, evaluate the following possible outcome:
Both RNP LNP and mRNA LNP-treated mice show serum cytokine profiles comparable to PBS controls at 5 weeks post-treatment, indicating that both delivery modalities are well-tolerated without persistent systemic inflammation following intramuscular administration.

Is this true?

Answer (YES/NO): YES